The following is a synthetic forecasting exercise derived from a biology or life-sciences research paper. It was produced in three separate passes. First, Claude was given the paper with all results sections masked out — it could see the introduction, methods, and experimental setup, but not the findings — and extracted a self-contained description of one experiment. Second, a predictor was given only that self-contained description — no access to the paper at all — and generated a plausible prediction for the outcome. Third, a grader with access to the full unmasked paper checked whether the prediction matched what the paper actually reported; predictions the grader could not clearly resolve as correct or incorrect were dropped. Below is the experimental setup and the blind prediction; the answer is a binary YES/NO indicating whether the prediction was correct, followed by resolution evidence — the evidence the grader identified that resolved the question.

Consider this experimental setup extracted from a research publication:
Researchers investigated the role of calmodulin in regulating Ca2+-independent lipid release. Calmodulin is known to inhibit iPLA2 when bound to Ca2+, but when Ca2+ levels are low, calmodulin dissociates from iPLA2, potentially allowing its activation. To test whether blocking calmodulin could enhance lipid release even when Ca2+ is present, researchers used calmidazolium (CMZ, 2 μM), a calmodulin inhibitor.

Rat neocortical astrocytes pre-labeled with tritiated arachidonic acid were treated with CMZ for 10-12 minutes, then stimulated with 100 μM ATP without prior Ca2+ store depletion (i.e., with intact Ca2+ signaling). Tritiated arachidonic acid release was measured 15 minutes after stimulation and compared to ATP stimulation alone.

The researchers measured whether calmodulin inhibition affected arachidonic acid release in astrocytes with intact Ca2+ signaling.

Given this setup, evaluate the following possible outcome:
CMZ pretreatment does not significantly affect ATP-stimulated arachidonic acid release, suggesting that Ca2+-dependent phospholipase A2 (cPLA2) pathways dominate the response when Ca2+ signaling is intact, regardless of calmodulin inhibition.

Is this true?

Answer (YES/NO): NO